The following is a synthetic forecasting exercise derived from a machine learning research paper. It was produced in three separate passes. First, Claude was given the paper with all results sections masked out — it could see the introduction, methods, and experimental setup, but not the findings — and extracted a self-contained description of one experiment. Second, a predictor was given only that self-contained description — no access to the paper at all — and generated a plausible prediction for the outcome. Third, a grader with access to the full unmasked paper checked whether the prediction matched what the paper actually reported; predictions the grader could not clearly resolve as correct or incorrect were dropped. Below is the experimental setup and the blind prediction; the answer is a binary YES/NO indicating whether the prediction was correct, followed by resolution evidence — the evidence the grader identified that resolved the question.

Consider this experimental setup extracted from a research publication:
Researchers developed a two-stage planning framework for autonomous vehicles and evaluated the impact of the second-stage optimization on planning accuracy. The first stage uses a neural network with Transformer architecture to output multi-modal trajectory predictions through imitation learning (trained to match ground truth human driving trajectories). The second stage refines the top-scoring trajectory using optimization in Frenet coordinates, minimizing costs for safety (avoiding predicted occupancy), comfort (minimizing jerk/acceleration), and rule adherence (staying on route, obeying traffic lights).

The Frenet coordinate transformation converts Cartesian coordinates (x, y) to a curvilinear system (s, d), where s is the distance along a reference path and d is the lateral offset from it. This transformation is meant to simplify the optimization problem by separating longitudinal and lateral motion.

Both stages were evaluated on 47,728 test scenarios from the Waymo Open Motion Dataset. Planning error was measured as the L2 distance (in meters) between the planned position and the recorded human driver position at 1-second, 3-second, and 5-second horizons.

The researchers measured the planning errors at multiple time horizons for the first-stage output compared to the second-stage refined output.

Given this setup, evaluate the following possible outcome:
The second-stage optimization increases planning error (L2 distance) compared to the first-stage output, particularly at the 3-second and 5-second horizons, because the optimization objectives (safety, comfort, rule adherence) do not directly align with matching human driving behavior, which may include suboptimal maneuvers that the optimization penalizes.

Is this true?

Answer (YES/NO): YES